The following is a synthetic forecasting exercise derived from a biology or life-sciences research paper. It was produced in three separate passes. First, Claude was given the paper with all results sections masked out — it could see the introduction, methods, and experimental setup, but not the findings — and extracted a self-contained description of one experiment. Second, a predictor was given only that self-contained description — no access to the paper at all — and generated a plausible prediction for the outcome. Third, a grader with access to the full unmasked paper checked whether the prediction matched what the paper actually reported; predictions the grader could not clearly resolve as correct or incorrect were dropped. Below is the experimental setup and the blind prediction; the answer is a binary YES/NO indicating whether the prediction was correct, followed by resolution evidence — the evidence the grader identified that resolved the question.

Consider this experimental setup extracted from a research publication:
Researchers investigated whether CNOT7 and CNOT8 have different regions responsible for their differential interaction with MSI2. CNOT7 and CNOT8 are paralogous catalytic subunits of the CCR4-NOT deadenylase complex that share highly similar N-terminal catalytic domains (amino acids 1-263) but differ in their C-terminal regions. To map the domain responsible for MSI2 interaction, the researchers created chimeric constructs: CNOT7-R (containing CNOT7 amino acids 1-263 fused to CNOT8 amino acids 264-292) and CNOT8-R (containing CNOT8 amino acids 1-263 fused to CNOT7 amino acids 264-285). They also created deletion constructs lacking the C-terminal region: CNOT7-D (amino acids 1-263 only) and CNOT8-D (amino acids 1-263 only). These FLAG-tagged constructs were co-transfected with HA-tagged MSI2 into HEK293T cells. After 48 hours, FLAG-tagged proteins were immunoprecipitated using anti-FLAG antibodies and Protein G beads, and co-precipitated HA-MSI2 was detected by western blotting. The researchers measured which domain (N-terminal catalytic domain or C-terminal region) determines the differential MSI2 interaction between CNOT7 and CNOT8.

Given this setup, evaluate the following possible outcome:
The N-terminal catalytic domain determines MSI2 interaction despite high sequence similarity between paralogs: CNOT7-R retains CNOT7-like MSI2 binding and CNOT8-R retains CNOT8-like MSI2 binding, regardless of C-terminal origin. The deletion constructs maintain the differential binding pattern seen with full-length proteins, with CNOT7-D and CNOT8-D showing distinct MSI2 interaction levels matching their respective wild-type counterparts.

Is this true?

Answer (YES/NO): NO